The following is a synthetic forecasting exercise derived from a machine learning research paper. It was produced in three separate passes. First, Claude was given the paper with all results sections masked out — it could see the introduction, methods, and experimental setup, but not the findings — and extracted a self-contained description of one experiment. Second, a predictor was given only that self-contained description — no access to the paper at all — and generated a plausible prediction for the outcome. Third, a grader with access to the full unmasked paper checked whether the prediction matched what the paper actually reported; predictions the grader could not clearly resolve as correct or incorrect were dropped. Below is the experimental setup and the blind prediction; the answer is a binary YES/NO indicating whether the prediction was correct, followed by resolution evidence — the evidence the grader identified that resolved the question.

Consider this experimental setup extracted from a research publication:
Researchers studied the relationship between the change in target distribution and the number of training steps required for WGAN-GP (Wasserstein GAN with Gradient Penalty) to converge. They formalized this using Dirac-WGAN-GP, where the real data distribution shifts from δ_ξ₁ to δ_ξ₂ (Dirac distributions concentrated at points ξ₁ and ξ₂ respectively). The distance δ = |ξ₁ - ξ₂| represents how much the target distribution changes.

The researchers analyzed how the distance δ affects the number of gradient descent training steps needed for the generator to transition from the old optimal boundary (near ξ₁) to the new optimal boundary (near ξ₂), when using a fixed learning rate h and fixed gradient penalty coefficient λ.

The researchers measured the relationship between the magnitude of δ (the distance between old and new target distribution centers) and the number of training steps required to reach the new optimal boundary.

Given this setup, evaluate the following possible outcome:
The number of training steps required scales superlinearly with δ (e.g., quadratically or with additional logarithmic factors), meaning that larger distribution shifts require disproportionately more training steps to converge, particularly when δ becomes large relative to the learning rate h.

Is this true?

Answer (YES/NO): NO